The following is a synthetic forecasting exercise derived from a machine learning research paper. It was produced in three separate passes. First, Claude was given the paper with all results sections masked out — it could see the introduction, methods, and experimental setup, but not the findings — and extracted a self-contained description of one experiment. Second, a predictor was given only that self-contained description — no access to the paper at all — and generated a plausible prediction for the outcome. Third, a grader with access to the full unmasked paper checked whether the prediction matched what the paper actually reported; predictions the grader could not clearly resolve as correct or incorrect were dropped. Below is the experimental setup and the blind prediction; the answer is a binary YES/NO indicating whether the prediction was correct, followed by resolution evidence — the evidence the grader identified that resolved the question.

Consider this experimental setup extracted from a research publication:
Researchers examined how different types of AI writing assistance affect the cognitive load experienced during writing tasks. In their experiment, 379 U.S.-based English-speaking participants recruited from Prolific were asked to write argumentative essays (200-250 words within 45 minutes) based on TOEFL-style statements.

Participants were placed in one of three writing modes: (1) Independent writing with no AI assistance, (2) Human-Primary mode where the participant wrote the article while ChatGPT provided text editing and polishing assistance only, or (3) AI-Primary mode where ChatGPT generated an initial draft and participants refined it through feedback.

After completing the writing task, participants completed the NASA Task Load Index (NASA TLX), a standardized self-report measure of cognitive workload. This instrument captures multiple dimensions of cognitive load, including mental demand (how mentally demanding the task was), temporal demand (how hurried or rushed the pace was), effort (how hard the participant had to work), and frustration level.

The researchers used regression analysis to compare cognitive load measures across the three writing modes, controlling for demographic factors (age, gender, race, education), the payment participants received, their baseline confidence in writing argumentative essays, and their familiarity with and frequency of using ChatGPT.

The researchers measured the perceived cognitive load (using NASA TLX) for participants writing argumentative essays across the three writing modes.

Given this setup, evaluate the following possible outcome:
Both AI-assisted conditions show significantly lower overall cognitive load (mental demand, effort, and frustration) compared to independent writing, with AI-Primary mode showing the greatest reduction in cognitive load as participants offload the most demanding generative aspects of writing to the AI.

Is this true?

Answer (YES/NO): NO